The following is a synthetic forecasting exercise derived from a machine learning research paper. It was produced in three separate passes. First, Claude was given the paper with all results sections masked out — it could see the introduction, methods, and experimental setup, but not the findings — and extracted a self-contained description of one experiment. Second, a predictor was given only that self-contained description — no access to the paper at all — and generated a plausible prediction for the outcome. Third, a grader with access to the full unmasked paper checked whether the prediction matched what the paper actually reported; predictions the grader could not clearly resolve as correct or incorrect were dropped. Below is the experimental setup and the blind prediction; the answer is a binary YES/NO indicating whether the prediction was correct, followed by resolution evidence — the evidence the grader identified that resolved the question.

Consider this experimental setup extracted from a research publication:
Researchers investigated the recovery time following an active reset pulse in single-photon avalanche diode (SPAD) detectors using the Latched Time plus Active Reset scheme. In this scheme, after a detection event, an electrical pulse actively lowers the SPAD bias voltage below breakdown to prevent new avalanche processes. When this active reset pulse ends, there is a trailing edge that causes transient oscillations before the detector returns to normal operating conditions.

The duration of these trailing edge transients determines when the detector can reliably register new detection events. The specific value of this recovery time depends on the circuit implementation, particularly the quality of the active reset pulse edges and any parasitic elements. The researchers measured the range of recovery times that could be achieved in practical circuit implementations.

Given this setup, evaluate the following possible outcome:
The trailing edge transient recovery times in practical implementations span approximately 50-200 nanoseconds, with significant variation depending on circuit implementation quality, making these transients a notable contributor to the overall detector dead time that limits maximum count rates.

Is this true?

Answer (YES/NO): NO